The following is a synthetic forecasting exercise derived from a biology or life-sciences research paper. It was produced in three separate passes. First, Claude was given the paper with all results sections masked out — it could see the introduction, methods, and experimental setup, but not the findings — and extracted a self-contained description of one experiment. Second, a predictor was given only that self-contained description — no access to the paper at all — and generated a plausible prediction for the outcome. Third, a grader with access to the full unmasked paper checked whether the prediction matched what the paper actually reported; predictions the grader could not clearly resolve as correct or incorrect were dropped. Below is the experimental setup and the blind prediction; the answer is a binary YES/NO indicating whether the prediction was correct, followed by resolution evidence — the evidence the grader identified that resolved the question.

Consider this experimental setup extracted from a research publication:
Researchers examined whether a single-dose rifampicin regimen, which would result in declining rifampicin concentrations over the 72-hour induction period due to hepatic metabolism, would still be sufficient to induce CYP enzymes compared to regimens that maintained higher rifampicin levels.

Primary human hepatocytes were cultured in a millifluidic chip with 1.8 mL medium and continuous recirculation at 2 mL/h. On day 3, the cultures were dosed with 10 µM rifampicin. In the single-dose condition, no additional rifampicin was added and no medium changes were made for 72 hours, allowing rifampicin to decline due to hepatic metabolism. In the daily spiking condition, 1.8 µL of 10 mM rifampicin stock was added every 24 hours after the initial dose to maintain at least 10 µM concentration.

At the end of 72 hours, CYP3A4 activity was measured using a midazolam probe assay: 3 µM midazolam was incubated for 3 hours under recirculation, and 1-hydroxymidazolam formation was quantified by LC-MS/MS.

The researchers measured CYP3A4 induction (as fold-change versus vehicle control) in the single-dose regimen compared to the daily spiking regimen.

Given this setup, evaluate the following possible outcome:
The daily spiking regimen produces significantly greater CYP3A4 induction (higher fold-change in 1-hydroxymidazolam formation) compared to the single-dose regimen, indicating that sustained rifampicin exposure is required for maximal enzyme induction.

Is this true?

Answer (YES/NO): NO